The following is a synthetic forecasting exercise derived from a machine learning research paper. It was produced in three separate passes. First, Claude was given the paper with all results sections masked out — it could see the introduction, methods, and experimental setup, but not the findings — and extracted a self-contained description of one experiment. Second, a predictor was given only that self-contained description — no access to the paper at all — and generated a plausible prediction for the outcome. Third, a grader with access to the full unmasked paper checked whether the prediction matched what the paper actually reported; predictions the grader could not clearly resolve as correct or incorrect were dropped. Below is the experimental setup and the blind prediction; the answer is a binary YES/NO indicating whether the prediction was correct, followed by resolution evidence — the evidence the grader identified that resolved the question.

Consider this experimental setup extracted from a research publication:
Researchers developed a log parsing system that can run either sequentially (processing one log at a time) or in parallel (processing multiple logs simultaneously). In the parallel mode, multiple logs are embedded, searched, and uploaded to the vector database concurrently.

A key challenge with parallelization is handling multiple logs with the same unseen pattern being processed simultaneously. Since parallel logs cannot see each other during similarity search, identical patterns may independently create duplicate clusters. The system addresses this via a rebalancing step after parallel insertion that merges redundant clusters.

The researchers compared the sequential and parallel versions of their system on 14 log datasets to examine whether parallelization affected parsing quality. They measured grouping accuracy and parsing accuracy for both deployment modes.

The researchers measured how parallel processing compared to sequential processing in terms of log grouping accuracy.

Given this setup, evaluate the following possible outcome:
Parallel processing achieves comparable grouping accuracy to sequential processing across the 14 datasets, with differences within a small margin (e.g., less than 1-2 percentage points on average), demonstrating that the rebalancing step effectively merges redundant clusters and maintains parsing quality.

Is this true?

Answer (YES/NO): YES